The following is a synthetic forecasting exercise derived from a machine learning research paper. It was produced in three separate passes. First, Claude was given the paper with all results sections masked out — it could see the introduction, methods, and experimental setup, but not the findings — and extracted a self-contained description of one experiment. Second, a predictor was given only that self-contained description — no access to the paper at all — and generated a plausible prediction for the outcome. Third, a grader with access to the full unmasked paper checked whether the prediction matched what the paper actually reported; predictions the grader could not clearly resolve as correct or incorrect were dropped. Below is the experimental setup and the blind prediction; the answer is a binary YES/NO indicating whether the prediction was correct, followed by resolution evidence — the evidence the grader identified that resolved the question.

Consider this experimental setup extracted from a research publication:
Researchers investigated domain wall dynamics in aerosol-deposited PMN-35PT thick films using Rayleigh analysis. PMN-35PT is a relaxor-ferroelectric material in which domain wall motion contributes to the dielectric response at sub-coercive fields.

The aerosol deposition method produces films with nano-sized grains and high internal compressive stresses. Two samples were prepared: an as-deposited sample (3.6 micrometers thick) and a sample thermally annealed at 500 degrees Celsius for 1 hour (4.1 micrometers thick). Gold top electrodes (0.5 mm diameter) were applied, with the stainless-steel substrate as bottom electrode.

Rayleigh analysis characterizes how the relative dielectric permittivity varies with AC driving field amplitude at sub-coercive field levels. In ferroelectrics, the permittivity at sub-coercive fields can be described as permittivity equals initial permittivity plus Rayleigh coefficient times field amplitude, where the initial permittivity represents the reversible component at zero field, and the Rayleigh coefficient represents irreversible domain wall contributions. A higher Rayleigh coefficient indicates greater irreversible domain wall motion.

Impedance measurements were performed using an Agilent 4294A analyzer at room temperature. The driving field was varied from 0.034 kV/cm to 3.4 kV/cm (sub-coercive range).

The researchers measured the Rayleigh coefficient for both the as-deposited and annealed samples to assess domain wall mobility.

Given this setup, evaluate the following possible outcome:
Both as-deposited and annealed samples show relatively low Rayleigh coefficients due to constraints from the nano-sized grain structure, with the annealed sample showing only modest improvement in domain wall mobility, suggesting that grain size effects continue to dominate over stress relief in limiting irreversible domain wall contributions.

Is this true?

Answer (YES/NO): NO